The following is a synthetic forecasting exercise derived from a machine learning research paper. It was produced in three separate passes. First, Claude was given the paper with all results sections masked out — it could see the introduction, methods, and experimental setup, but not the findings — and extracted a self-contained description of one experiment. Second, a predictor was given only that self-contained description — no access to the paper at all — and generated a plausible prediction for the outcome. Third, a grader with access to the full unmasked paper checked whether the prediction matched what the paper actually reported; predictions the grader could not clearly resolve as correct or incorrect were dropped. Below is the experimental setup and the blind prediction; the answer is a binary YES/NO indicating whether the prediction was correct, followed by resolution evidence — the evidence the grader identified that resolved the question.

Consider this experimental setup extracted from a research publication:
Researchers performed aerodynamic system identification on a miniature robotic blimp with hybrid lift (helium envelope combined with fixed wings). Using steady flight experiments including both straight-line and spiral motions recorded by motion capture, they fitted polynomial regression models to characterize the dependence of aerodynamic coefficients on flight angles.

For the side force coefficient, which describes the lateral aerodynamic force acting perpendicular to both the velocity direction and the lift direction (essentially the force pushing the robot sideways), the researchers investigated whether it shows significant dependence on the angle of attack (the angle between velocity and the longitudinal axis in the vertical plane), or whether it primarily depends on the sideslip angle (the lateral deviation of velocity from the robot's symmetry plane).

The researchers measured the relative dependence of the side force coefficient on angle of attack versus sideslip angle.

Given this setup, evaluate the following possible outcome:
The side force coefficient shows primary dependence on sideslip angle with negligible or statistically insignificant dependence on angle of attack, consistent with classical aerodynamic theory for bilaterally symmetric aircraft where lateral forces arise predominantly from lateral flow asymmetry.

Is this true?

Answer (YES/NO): YES